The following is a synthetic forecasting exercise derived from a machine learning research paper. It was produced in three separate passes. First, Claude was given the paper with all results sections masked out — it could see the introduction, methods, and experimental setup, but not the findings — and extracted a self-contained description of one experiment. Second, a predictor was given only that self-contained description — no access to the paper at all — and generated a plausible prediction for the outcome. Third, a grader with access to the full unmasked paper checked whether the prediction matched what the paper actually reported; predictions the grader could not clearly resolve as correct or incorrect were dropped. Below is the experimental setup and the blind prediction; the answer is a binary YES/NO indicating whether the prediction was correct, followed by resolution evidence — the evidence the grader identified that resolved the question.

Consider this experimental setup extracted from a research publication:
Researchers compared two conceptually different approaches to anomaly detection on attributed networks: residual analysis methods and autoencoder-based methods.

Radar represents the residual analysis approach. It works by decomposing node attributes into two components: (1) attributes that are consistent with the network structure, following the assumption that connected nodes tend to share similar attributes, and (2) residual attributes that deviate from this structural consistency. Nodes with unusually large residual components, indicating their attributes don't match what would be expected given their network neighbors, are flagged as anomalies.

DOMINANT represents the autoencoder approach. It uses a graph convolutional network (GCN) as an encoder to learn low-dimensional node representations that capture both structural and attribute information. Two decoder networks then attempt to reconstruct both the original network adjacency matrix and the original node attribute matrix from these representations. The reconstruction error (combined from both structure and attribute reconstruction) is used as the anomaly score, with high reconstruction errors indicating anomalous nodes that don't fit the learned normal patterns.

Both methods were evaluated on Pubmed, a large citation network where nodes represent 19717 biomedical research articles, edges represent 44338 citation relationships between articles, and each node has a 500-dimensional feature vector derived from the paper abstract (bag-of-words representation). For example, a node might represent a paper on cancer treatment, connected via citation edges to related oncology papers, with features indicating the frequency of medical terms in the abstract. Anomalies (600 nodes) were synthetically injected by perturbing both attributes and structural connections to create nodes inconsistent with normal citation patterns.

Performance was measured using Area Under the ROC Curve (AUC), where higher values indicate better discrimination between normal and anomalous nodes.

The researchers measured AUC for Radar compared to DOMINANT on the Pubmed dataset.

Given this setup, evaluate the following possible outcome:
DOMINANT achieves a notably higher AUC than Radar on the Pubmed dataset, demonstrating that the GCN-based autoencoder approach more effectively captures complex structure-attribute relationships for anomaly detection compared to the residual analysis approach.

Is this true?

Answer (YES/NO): YES